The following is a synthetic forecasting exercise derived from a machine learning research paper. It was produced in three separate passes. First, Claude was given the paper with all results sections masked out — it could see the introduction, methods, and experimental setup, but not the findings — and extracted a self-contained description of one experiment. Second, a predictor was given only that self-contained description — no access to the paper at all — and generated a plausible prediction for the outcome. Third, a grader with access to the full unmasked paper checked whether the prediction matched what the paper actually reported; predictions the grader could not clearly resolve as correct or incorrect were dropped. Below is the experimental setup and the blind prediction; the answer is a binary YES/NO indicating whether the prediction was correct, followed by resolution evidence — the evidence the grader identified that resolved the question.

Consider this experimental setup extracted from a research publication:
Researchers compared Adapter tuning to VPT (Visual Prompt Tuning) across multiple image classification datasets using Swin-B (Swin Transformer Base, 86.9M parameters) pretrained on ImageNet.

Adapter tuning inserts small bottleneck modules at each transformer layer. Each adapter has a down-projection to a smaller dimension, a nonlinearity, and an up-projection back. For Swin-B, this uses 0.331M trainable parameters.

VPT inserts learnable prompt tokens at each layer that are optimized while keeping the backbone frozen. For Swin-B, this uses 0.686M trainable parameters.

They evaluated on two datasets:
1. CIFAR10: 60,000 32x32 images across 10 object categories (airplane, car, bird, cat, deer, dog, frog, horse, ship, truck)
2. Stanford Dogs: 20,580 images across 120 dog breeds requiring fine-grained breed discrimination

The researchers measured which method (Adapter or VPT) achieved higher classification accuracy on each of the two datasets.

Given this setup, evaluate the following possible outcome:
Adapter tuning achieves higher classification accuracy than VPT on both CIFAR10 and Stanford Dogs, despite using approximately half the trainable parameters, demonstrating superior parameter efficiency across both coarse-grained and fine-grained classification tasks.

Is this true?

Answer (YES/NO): NO